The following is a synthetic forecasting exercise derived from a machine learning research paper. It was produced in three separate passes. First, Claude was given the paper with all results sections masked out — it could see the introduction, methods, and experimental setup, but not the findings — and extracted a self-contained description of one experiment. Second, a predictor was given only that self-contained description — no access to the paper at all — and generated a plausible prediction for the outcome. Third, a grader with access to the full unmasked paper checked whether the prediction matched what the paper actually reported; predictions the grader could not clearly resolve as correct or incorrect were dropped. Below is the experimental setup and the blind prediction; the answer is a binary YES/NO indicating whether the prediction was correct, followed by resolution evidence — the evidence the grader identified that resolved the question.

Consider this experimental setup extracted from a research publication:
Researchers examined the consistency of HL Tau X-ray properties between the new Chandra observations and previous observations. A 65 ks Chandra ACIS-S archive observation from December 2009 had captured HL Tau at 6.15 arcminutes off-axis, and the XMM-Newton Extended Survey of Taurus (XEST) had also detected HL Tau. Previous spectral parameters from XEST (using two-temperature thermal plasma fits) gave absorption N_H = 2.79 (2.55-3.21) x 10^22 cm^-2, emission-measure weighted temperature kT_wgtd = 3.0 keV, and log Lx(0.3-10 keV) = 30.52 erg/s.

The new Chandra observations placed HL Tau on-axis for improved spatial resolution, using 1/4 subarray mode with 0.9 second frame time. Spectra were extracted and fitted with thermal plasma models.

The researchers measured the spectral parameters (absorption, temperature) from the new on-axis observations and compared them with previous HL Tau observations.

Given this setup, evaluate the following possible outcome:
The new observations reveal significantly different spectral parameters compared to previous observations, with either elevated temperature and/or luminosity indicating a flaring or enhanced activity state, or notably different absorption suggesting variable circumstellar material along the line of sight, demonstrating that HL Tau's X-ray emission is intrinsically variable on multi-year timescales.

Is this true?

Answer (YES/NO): NO